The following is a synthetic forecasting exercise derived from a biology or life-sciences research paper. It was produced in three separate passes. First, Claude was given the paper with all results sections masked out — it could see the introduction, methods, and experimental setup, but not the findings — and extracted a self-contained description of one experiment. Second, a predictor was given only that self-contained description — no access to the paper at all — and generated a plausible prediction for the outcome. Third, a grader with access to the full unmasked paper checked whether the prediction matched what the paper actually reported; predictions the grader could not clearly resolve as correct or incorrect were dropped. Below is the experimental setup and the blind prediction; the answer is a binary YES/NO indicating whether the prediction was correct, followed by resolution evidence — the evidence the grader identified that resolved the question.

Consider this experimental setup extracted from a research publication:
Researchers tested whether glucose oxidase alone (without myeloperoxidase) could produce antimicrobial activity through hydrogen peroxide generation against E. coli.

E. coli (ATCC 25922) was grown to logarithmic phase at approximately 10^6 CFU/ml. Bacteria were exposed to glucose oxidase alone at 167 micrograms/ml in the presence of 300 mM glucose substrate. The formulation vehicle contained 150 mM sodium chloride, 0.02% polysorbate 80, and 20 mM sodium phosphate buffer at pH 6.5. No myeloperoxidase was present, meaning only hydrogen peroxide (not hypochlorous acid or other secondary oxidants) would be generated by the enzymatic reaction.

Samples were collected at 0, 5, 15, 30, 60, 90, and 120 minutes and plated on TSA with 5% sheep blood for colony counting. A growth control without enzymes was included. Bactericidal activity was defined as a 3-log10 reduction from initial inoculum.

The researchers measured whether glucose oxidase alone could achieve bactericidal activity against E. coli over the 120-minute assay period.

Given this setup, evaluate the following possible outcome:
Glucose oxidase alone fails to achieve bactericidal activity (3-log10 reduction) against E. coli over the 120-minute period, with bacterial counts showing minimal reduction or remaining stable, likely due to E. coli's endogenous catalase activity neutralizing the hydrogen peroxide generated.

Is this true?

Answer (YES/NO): NO